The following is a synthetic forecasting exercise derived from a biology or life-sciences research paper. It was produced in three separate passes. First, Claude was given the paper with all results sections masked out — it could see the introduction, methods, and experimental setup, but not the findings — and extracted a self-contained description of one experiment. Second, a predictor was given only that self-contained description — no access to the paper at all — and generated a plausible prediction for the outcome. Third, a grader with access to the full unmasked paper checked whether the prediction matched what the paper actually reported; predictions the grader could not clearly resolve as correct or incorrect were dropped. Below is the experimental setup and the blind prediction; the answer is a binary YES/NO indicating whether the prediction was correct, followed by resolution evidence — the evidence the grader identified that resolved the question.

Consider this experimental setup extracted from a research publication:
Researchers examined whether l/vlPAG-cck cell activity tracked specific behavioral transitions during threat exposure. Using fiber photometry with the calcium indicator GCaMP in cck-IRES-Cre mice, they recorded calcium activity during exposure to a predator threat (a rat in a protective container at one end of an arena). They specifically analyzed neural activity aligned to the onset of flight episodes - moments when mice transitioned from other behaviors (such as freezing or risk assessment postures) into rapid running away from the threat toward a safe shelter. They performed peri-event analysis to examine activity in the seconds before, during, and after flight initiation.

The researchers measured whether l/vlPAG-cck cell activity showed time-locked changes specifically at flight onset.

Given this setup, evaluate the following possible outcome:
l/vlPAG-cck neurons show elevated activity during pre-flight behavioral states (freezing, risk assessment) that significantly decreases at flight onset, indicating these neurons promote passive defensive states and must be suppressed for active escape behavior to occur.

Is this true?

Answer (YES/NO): NO